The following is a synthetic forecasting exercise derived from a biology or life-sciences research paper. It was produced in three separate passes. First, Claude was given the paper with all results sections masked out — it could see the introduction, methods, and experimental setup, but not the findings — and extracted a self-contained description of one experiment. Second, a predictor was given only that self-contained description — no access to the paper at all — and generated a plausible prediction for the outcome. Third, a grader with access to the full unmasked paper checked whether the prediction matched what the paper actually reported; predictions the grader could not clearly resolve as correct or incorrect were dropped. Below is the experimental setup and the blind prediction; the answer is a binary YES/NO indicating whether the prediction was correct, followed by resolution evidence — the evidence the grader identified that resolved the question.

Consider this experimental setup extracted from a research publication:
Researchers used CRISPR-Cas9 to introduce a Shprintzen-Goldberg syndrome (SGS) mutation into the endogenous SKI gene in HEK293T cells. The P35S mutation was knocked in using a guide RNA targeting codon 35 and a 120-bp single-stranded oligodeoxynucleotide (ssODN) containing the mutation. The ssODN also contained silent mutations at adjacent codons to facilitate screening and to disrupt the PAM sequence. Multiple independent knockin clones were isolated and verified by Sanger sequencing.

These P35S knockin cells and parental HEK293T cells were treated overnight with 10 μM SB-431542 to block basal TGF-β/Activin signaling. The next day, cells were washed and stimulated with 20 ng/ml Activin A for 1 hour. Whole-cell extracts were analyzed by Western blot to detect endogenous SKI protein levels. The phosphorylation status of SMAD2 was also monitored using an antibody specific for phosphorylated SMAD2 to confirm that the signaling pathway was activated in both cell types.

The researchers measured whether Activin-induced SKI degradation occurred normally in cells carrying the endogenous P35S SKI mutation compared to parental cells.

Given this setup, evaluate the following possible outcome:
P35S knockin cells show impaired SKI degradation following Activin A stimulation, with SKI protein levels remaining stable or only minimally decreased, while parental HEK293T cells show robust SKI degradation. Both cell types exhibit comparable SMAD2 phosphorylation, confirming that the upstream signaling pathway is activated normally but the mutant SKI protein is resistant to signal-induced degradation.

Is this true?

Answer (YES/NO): YES